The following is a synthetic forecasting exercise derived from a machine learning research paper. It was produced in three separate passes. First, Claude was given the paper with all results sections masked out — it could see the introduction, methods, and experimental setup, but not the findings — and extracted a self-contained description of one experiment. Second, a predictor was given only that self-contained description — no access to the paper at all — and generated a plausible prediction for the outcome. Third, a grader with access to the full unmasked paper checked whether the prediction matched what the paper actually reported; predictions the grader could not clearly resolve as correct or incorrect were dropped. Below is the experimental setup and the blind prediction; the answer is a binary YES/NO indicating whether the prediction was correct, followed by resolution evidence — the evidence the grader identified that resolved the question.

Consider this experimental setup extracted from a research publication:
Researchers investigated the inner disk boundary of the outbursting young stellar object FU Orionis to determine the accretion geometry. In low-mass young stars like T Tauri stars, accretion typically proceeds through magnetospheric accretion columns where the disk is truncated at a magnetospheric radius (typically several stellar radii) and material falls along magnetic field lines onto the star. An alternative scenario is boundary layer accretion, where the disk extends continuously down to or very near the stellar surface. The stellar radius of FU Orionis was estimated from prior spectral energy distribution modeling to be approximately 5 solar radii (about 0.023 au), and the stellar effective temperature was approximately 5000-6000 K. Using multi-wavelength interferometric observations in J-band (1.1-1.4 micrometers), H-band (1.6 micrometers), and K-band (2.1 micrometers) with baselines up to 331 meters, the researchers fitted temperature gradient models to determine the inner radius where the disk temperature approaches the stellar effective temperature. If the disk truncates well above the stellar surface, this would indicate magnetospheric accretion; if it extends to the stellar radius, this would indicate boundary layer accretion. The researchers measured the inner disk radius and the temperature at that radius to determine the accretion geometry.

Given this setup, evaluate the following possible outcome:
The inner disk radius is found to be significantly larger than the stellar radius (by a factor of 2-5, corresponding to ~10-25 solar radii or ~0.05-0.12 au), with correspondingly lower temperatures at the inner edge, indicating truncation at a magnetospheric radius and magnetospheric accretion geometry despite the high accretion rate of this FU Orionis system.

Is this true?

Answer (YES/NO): NO